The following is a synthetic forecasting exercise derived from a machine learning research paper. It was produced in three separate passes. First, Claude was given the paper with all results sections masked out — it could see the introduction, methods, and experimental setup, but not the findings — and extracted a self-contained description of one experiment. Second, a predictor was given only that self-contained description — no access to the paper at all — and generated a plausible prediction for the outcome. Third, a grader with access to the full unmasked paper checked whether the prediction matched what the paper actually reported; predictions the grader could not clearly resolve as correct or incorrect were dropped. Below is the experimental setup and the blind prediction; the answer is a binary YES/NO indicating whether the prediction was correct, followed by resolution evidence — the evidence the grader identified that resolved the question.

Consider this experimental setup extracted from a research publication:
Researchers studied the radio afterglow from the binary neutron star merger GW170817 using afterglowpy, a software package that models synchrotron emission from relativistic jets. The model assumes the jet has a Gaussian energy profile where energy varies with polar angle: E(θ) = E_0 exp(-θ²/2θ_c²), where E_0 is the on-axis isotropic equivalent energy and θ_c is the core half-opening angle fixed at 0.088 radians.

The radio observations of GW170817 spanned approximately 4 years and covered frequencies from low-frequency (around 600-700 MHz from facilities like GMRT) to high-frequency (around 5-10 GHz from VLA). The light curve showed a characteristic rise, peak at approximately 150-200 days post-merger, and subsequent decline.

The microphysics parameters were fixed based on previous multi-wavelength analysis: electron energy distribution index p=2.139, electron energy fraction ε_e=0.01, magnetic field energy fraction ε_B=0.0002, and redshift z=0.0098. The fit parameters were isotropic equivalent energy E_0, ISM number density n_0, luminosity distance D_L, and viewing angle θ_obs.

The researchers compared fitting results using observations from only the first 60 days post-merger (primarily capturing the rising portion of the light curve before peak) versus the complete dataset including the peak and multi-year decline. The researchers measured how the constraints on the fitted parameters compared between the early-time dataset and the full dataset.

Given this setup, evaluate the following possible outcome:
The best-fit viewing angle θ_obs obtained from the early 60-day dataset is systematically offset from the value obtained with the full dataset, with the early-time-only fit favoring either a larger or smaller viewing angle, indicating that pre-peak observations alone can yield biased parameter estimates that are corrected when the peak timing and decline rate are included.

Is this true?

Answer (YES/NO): NO